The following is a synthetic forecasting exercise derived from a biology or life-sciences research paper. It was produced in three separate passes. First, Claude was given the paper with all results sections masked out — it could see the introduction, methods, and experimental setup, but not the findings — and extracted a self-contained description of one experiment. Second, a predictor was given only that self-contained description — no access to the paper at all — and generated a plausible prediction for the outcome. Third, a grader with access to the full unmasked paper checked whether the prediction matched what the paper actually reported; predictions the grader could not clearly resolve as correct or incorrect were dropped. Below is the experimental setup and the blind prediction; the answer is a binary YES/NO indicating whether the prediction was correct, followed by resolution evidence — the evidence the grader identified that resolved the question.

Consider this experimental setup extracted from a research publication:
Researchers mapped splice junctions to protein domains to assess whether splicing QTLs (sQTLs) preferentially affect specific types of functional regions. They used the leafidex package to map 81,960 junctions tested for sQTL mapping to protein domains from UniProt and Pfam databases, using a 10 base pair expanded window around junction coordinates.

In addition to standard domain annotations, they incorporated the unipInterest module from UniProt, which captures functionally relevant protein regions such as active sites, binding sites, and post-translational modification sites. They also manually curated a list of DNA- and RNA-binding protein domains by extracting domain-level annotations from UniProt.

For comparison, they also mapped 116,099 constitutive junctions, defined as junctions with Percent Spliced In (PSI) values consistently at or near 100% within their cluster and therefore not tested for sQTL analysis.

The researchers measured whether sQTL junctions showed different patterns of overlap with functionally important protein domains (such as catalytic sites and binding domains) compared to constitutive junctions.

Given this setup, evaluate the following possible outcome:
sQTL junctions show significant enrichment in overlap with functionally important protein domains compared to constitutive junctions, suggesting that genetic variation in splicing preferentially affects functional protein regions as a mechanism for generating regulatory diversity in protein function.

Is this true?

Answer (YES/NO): NO